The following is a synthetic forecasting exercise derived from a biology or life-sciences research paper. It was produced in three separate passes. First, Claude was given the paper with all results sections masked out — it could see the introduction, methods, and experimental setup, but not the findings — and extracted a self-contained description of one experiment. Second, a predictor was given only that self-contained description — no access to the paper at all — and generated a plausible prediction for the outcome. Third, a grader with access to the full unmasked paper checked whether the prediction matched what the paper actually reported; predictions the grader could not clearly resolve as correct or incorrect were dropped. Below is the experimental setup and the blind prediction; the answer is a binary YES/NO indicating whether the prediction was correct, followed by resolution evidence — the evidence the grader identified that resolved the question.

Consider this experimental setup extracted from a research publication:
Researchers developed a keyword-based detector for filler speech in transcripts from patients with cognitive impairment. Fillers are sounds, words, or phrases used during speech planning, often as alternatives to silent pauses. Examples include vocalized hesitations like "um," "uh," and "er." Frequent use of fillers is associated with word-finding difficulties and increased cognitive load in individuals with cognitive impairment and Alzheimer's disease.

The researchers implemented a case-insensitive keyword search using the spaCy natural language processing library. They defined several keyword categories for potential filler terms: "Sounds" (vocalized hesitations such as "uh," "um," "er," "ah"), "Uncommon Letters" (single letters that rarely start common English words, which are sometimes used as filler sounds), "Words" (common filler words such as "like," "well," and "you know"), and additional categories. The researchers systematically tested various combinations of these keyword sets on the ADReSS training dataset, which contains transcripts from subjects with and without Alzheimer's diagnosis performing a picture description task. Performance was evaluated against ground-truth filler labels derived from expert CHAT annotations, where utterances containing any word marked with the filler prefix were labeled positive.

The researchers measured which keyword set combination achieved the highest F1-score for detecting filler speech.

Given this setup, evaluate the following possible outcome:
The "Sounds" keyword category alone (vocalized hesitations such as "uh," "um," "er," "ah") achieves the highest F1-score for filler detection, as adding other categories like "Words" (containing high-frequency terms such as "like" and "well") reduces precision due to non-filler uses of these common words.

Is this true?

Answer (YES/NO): NO